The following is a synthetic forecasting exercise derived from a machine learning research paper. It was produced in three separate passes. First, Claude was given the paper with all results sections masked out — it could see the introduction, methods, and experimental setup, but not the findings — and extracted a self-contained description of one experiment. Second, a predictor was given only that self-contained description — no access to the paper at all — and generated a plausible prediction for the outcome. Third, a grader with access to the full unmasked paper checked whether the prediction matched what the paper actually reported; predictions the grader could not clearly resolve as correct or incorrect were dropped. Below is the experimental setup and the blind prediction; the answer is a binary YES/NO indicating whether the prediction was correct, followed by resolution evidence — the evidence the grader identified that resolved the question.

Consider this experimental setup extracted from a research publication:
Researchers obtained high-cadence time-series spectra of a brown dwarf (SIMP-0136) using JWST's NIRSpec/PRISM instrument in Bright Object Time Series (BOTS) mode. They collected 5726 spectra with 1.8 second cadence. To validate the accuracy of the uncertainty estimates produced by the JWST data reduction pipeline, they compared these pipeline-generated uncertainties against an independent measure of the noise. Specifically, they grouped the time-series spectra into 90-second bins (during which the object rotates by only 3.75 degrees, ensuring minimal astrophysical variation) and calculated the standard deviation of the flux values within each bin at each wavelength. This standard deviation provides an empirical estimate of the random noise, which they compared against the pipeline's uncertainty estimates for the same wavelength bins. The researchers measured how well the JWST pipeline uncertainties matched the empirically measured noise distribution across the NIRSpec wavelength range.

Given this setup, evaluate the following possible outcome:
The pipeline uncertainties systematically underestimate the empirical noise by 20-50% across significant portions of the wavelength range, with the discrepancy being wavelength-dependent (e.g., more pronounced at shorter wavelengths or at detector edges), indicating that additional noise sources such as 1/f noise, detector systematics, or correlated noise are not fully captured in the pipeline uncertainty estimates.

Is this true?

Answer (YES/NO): NO